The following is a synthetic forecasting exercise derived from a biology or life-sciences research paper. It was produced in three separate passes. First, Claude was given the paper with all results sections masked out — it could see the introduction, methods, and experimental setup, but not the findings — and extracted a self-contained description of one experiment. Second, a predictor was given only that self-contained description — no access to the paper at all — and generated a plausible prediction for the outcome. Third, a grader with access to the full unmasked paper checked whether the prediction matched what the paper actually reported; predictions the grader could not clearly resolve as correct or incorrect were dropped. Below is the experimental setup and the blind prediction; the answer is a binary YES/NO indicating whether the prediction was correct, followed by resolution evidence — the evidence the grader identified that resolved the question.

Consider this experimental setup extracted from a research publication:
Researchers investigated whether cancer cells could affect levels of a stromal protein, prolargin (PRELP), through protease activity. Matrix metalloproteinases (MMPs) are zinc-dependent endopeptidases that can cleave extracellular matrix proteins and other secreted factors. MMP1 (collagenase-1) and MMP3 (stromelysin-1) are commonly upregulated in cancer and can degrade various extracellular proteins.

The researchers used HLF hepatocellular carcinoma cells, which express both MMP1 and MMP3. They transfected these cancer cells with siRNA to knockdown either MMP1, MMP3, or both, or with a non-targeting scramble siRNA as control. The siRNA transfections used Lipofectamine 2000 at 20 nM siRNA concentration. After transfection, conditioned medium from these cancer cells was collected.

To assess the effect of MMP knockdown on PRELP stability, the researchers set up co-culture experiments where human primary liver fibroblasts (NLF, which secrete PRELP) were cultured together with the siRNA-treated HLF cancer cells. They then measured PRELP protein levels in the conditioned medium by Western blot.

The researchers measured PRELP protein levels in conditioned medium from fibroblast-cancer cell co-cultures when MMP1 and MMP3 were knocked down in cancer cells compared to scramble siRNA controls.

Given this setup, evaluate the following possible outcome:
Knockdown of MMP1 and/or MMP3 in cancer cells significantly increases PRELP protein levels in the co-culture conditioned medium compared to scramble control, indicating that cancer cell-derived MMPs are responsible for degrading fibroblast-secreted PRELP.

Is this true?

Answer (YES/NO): YES